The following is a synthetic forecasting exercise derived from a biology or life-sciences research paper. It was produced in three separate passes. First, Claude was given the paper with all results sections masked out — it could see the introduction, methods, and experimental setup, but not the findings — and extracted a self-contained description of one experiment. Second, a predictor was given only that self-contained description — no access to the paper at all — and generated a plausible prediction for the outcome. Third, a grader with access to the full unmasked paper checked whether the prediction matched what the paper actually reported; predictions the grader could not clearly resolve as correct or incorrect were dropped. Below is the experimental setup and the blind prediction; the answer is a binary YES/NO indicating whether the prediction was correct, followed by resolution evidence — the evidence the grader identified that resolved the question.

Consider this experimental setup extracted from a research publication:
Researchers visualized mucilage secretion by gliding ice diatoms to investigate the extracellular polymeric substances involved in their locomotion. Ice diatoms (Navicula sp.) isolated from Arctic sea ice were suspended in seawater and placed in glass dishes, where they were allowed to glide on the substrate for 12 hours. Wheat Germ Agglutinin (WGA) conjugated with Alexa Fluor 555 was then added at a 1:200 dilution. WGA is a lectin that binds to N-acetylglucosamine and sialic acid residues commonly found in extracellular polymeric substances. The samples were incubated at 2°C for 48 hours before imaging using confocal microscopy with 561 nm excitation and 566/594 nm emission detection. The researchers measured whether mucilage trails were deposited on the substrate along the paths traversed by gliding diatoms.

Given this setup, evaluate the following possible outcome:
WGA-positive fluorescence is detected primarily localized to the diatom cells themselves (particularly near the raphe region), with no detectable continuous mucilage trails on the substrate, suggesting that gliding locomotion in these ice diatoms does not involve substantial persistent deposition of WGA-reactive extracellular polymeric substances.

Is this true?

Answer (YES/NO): NO